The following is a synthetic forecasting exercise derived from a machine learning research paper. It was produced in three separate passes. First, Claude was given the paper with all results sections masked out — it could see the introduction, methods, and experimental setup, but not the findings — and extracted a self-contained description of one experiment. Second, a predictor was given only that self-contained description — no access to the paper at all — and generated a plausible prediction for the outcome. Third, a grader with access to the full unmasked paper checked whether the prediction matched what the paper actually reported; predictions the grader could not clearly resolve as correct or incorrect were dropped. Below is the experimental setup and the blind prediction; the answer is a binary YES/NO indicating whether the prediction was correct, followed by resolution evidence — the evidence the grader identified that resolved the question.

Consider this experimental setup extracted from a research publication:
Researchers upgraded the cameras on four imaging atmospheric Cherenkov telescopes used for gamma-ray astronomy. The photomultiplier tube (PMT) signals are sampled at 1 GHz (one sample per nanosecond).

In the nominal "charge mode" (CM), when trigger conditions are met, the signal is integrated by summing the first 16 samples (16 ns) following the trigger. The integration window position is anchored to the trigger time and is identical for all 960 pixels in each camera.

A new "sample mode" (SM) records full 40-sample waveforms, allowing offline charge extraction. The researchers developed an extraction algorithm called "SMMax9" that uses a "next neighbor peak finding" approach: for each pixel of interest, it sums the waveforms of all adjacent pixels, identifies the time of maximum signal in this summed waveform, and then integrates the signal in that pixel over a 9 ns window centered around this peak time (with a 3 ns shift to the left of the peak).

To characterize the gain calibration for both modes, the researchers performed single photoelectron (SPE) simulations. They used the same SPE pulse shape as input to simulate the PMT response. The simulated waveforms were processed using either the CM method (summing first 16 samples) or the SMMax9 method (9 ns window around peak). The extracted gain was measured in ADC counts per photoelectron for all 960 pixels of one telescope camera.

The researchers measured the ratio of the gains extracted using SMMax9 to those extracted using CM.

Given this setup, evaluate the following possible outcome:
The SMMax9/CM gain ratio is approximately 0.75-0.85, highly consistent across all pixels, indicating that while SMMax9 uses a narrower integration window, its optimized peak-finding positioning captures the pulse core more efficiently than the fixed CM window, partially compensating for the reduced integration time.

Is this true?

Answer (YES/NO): NO